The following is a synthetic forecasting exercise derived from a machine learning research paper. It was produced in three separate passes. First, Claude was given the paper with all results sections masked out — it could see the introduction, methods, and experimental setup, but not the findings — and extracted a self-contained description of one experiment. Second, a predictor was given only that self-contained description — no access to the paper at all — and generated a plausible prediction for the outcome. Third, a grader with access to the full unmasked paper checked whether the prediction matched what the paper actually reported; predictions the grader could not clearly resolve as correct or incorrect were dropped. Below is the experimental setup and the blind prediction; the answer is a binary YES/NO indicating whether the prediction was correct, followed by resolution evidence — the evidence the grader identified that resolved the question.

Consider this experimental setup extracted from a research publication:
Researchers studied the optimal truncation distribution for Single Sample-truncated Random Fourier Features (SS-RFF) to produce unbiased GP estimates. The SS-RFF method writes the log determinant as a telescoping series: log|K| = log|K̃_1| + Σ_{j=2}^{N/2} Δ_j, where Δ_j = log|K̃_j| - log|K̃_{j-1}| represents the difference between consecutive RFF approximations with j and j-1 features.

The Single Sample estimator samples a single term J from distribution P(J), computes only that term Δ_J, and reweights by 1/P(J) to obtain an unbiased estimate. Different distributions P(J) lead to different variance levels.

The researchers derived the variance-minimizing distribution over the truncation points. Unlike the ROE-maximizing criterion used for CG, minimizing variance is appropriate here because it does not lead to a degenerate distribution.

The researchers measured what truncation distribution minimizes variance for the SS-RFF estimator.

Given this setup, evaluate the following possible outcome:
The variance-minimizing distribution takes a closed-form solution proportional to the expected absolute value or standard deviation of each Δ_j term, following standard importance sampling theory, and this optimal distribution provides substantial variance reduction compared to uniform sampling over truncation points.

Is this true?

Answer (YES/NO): NO